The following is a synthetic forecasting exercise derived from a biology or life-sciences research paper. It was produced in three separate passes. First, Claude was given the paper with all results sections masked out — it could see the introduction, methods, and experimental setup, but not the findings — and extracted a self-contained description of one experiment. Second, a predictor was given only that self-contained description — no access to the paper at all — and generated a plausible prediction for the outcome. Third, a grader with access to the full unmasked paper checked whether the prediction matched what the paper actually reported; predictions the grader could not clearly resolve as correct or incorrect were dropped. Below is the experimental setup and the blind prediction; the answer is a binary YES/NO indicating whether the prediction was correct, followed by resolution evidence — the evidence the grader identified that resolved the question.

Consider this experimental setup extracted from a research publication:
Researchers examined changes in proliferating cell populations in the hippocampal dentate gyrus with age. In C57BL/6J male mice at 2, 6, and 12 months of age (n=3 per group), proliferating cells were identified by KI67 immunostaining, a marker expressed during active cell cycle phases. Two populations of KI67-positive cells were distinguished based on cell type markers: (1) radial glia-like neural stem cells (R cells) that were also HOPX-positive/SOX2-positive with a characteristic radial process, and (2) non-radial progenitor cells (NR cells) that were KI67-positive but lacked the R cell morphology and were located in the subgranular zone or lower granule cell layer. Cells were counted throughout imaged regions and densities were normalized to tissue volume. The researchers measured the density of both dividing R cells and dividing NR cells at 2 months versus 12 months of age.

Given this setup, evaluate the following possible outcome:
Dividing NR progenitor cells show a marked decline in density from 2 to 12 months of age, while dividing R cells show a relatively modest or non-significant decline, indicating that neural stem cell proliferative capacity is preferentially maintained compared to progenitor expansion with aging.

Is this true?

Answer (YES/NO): YES